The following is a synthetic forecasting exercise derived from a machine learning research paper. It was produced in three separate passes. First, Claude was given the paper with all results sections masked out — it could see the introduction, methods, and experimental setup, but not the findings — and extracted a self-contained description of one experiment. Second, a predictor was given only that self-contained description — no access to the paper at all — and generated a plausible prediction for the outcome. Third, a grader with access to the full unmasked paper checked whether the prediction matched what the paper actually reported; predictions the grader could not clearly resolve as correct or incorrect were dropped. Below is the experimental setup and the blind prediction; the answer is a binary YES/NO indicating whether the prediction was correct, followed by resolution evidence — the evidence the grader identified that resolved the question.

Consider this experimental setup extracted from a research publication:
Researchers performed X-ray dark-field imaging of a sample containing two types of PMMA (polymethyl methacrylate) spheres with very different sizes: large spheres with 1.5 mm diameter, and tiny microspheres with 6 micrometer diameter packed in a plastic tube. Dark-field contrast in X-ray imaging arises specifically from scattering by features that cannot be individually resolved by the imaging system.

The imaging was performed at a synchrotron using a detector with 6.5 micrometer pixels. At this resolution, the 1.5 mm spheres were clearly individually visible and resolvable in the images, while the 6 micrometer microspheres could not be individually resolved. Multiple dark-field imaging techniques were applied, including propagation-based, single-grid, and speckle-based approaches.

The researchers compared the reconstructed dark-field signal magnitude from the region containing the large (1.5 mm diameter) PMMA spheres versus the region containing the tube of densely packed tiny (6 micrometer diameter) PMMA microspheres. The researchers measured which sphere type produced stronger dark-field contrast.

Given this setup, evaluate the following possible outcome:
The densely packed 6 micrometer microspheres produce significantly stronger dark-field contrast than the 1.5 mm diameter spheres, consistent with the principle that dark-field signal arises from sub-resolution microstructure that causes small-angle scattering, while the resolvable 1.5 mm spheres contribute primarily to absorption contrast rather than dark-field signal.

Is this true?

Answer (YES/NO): YES